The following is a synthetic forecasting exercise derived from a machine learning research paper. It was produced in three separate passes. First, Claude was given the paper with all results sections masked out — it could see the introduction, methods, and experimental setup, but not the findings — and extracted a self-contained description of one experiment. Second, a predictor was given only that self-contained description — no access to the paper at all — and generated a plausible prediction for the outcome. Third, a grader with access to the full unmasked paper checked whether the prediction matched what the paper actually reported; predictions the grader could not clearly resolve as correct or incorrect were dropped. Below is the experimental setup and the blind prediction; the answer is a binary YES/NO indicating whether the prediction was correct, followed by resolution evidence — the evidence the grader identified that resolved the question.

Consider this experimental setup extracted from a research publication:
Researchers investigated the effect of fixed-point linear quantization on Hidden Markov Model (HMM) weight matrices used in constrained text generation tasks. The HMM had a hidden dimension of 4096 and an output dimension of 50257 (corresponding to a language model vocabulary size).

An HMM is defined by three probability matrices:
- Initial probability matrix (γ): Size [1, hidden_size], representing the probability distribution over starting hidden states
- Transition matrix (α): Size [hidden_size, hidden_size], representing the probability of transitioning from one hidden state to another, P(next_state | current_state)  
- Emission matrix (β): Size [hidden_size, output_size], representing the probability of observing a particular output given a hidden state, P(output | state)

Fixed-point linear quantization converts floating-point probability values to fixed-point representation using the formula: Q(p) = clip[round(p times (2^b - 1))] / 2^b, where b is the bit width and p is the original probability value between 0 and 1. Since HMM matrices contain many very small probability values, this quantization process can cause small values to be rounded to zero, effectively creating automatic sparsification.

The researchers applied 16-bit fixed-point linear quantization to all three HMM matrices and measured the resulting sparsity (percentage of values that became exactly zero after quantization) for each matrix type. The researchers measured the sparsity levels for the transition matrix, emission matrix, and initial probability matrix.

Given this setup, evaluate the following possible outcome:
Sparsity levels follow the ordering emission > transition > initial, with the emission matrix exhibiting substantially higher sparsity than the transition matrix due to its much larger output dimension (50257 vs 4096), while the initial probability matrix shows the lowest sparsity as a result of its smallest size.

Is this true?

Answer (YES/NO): YES